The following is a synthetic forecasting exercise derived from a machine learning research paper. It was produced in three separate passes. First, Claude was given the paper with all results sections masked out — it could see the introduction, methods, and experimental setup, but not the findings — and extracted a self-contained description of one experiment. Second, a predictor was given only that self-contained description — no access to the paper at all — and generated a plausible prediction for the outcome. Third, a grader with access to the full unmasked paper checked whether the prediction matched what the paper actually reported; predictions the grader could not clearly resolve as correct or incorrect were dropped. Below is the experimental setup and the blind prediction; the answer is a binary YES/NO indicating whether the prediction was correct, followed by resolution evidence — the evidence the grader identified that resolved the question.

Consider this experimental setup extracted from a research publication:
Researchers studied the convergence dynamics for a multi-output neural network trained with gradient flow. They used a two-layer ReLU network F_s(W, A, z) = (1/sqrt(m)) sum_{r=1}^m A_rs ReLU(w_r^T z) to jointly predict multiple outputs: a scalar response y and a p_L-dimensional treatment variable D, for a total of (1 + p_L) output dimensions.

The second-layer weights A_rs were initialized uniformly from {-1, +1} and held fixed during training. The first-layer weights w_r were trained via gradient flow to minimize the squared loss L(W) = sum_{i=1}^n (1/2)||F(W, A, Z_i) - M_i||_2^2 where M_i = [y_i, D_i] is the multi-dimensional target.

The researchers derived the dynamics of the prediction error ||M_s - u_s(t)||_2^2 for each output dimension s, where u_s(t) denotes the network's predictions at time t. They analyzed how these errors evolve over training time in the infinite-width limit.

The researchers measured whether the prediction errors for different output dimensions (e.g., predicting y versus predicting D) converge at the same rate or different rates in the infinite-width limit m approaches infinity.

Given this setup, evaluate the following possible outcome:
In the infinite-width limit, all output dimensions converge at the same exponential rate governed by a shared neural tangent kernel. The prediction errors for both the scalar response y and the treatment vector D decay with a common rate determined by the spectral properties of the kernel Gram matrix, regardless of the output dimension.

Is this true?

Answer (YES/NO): YES